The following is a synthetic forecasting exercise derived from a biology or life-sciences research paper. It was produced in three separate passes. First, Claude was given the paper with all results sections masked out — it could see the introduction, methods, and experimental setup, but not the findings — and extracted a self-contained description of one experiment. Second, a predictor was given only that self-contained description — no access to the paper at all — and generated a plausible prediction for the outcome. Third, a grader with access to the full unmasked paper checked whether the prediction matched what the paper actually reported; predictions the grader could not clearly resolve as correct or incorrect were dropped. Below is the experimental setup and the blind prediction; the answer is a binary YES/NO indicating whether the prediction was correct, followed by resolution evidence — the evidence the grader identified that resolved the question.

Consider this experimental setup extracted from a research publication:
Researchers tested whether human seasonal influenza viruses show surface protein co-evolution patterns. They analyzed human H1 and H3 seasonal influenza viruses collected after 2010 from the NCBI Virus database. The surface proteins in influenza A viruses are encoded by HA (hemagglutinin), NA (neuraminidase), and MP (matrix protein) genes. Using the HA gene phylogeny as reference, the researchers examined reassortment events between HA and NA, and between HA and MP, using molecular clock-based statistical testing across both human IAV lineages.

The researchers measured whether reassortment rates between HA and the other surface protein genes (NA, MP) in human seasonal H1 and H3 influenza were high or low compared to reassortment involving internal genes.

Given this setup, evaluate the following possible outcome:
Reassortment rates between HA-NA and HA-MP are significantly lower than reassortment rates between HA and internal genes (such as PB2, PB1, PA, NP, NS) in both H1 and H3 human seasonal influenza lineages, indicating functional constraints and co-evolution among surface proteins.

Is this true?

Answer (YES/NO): YES